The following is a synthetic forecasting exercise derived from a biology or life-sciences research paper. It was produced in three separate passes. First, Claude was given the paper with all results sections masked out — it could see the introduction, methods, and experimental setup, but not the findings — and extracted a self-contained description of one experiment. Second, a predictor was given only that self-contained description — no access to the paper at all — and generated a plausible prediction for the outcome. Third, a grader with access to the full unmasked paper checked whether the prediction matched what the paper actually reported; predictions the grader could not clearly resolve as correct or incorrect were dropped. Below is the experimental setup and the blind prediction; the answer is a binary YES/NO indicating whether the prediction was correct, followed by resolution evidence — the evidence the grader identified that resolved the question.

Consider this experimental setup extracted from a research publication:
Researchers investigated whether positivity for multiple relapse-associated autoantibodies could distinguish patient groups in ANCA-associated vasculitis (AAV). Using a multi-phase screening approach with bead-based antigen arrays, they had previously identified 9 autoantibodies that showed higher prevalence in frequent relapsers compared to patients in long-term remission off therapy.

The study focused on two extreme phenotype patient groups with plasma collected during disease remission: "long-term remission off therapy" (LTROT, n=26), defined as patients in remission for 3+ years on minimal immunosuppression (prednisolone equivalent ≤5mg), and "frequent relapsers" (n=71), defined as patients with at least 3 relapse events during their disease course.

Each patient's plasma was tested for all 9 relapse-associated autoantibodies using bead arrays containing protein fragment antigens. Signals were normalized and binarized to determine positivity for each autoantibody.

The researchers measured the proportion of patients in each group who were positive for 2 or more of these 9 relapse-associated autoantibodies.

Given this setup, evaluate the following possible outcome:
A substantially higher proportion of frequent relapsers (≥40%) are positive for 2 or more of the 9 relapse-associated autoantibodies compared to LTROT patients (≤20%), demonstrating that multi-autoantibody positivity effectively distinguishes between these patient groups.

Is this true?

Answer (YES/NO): NO